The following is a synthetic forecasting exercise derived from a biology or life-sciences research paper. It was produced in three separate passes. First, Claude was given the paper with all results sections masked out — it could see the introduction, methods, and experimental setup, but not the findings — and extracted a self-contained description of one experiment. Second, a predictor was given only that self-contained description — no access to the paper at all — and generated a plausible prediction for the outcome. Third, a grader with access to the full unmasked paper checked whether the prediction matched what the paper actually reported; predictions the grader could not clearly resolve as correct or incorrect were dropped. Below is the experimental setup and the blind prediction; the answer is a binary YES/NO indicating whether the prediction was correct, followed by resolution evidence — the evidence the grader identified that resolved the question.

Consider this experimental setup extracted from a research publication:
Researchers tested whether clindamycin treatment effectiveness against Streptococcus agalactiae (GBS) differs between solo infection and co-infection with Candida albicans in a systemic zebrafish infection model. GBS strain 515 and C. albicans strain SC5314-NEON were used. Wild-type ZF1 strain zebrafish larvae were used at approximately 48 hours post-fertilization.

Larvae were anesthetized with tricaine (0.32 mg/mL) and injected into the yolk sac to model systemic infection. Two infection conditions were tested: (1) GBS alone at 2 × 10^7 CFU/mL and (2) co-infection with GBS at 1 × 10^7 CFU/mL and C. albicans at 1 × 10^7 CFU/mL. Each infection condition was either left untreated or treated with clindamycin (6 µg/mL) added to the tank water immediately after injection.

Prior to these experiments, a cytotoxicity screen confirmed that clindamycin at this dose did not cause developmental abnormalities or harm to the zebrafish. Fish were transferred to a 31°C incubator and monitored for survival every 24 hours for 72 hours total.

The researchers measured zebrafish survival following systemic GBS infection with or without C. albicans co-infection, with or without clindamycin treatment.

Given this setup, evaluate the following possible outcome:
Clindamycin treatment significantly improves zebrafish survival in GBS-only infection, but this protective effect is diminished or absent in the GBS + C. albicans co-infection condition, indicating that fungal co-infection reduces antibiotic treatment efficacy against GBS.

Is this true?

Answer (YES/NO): YES